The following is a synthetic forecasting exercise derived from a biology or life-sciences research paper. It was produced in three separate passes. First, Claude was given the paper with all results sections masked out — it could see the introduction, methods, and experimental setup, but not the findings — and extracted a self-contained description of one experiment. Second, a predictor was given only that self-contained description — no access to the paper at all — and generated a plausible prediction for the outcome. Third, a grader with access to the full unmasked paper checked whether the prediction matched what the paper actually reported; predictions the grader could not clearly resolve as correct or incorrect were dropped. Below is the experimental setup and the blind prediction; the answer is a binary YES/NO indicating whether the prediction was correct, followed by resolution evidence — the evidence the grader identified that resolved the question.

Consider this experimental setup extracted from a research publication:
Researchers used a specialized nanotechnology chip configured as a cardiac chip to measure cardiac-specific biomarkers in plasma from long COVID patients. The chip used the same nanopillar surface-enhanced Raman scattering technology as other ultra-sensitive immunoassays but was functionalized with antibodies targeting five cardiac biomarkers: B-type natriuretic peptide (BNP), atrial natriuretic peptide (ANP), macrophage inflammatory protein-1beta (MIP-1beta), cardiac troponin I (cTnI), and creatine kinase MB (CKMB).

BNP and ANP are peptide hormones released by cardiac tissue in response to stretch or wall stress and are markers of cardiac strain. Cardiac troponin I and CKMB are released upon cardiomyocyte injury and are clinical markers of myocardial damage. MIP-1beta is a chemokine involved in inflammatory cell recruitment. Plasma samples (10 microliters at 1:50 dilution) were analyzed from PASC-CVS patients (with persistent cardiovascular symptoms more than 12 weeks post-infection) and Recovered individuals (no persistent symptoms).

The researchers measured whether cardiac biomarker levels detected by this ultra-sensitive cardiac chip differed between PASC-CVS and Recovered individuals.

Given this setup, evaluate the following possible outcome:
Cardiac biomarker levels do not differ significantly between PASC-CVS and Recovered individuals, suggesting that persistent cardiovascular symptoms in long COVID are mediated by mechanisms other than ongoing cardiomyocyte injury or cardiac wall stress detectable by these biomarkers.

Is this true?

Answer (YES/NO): NO